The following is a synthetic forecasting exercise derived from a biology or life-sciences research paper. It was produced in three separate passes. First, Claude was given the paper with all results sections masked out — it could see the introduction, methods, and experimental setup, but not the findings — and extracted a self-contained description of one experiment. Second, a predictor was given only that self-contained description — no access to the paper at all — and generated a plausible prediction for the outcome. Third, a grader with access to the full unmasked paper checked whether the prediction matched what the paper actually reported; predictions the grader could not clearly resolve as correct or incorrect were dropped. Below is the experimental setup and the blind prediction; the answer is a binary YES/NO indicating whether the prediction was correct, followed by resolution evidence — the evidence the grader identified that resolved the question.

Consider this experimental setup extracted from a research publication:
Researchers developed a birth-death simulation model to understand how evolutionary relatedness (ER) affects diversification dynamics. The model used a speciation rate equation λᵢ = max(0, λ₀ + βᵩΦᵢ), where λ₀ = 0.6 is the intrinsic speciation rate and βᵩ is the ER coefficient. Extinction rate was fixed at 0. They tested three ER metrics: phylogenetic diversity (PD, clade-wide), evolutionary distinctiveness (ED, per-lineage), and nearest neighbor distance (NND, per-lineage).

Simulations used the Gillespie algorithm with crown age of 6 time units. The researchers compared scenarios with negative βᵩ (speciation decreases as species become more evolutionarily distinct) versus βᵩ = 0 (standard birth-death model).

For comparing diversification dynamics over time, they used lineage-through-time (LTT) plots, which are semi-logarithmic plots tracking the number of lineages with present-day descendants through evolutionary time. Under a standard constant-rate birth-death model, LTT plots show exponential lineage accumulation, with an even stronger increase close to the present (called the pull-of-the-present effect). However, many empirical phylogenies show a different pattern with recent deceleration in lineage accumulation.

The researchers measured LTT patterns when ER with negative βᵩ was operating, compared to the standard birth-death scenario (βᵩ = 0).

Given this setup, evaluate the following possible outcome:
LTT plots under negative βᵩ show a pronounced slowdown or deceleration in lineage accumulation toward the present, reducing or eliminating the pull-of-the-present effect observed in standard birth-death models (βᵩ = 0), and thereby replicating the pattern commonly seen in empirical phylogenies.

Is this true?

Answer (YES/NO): YES